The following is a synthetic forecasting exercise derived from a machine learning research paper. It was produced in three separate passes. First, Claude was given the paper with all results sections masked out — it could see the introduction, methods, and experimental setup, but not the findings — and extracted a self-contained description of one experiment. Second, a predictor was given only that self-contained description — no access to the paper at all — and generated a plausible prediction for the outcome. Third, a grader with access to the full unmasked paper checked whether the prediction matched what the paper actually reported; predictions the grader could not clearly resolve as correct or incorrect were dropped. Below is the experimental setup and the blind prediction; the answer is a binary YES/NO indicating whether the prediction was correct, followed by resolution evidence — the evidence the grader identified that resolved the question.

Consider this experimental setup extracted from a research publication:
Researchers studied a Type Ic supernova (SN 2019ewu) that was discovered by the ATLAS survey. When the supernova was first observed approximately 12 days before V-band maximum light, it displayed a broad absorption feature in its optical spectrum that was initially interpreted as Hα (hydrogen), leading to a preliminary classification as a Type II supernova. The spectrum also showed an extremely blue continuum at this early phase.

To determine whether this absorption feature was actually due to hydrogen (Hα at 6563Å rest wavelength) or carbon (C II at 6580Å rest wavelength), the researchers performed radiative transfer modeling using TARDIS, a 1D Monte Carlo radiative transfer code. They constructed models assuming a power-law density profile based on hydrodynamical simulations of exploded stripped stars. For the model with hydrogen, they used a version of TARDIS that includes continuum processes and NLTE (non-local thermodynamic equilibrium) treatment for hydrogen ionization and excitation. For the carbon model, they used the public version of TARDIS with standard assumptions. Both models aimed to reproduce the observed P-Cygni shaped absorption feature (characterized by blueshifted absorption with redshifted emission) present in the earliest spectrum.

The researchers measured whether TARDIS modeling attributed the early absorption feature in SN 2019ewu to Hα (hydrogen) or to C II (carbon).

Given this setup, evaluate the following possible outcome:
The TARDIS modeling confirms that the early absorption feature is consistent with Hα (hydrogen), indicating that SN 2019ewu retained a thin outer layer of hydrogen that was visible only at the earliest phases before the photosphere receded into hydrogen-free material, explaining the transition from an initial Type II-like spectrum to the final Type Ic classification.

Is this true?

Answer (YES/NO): NO